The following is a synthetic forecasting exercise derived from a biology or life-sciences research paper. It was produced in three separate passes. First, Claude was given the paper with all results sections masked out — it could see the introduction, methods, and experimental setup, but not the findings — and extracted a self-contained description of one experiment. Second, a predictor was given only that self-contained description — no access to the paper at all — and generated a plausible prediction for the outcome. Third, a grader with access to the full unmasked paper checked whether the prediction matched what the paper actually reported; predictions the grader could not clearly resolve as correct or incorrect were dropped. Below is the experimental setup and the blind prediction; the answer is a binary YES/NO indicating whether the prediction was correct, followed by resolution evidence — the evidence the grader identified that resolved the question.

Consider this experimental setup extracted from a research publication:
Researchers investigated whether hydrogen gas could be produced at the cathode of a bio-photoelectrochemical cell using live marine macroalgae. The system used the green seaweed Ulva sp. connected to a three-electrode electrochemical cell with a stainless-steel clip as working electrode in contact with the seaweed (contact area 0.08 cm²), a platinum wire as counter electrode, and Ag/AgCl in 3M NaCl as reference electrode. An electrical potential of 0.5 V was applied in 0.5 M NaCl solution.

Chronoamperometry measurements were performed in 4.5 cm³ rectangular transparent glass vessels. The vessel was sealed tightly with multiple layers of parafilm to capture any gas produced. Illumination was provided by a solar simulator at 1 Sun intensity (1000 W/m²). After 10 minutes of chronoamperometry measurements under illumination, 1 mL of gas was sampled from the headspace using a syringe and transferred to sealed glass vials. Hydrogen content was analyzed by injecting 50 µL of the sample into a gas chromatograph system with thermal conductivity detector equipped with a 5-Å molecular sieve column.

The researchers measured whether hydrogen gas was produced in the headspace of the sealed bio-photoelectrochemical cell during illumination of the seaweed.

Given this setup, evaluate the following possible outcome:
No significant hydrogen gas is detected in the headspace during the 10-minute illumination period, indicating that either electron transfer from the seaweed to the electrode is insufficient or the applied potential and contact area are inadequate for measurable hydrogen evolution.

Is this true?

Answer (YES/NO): NO